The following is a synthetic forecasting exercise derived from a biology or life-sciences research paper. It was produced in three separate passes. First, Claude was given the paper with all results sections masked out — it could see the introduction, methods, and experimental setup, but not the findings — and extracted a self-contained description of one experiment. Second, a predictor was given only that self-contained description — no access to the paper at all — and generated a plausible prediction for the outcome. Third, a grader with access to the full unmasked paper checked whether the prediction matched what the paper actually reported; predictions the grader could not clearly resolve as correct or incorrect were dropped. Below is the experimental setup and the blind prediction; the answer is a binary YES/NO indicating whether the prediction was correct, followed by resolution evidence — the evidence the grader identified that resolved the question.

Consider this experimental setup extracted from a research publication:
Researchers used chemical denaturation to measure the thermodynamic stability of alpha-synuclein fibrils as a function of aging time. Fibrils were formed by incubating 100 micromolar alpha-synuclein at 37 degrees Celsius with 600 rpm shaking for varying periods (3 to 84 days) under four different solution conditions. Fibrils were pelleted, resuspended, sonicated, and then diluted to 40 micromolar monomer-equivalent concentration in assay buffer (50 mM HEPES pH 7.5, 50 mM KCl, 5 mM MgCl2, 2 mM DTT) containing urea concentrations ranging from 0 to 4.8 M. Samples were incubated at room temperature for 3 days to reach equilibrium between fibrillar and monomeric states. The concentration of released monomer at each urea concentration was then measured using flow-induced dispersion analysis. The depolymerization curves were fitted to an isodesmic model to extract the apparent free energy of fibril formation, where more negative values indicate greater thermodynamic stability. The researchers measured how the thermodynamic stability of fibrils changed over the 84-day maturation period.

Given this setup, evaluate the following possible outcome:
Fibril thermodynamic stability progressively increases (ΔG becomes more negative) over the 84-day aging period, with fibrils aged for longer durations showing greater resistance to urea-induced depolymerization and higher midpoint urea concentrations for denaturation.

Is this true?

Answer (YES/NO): YES